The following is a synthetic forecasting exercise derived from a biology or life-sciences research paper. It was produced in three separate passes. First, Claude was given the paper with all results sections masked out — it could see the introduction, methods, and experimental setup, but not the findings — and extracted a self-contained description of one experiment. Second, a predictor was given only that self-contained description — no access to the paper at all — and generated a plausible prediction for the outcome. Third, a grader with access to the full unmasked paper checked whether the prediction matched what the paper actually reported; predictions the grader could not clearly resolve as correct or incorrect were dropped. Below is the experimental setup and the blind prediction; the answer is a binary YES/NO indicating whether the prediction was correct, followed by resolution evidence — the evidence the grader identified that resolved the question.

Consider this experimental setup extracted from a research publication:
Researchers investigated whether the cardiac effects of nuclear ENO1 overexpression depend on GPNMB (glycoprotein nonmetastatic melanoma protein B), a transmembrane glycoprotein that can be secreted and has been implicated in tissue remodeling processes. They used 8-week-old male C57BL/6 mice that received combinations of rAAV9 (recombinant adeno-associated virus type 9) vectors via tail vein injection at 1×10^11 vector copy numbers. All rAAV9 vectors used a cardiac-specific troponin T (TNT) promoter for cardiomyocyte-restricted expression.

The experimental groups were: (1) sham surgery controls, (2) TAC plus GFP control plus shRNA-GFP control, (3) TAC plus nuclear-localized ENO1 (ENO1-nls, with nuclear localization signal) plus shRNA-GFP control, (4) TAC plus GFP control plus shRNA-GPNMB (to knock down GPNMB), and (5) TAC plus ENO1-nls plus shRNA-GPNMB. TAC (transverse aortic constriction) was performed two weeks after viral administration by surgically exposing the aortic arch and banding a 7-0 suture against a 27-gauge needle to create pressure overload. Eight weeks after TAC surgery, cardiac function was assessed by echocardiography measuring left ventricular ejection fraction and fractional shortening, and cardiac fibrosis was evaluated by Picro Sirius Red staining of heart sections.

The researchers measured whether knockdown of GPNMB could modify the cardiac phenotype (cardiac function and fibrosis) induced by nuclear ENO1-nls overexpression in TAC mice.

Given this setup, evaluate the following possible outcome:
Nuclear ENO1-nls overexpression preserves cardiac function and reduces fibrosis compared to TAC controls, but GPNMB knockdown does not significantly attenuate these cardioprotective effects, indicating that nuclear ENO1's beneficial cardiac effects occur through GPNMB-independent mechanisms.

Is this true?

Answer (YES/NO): NO